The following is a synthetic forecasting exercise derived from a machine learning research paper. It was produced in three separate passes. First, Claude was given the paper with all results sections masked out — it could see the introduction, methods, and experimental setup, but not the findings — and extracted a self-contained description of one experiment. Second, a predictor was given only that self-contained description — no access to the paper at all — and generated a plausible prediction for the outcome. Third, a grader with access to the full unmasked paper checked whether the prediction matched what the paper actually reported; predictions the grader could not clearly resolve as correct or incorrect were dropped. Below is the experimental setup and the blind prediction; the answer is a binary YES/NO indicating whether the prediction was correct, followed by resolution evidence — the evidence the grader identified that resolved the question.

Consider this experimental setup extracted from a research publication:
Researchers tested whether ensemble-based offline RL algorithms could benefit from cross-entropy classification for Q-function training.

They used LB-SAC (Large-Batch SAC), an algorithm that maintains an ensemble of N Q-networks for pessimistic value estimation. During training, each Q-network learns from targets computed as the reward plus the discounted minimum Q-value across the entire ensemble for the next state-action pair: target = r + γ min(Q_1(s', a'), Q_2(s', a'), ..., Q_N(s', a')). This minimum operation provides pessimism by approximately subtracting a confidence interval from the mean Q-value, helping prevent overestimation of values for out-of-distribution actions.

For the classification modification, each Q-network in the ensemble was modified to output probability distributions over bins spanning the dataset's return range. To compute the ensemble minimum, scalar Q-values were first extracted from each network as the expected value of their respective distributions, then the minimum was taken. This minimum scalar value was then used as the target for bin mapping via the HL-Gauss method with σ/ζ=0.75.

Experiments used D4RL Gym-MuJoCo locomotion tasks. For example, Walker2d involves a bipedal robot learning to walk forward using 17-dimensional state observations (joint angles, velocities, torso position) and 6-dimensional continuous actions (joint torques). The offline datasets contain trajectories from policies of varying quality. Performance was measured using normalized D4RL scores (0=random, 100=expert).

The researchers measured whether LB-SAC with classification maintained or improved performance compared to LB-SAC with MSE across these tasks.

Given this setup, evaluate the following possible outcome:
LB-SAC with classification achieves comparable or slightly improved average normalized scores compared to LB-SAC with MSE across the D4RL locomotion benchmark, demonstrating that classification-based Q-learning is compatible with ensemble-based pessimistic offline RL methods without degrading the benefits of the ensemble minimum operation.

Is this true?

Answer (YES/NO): NO